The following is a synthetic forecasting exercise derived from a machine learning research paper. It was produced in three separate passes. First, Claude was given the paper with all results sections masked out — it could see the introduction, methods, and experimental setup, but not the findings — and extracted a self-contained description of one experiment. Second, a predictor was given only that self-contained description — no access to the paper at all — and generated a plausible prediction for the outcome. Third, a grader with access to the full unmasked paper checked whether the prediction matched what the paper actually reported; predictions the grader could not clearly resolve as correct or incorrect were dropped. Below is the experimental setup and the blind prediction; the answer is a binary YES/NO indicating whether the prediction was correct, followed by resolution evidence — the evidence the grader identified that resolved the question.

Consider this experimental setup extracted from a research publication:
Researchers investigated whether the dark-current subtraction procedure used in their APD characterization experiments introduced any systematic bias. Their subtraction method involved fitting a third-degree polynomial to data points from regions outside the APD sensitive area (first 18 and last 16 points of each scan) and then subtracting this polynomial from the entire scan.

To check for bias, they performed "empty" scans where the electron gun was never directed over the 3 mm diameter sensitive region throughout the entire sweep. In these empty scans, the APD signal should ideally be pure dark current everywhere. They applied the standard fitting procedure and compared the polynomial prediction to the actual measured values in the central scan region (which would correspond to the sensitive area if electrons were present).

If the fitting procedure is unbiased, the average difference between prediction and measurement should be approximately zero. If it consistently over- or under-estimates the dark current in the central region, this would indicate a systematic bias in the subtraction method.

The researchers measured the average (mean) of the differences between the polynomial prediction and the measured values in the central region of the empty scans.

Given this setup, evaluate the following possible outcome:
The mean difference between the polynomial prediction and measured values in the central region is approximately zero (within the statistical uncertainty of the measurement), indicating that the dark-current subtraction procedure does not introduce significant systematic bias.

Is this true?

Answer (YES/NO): YES